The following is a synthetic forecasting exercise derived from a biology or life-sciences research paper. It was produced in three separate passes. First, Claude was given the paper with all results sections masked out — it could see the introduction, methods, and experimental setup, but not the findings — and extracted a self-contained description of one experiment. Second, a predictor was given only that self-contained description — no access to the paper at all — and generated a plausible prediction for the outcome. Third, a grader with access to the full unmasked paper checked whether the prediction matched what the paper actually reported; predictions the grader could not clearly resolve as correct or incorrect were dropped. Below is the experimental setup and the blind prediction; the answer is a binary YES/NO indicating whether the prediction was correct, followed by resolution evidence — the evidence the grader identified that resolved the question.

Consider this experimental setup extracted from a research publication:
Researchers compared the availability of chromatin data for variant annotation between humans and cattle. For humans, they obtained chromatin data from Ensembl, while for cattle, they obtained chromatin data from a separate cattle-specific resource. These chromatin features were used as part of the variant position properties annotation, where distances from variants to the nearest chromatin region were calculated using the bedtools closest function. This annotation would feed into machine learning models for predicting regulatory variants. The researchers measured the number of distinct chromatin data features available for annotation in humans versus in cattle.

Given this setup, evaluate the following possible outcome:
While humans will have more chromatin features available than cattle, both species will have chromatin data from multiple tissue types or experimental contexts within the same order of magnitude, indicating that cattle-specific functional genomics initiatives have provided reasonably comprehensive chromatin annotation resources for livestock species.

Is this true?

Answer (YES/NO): NO